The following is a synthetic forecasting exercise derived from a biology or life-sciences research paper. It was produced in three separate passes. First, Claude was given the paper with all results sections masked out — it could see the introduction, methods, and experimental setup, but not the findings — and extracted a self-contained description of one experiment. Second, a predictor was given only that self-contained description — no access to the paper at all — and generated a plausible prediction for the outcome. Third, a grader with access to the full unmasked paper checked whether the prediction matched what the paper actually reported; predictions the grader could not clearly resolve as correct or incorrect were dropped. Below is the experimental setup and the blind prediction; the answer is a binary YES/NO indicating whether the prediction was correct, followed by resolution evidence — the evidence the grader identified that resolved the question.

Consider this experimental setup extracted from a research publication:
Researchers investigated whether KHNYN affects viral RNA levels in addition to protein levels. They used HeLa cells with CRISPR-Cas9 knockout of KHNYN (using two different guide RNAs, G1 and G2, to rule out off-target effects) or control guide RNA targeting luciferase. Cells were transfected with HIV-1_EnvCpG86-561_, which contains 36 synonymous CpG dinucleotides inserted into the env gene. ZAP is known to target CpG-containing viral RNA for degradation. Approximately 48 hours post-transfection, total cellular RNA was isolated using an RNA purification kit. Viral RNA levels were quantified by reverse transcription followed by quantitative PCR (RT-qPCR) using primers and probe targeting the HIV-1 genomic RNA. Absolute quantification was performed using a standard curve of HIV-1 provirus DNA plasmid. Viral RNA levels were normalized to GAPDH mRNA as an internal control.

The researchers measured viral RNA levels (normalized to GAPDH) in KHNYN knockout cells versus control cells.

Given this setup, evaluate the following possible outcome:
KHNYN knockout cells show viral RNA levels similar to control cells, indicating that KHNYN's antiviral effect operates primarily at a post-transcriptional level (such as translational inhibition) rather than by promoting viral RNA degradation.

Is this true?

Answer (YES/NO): NO